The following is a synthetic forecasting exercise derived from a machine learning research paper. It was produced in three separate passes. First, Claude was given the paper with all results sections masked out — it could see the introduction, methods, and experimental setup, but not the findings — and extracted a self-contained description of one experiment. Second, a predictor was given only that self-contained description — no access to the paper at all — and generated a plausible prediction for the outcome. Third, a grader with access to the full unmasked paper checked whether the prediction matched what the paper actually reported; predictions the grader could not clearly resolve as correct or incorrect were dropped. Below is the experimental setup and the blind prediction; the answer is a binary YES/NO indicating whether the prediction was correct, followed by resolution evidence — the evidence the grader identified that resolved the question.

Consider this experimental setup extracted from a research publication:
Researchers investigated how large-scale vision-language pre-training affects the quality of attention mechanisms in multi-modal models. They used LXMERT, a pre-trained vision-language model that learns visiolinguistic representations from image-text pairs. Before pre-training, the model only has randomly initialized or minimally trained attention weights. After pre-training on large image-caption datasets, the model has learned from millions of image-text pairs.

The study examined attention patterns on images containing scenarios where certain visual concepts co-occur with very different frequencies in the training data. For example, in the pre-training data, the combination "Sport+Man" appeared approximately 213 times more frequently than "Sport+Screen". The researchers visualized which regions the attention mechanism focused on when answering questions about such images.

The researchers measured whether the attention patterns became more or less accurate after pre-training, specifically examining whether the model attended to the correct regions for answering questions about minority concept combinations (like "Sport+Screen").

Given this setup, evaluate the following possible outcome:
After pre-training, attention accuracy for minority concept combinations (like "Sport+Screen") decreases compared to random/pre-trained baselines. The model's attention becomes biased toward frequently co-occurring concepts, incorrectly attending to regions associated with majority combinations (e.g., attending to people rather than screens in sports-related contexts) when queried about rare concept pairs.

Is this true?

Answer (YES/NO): YES